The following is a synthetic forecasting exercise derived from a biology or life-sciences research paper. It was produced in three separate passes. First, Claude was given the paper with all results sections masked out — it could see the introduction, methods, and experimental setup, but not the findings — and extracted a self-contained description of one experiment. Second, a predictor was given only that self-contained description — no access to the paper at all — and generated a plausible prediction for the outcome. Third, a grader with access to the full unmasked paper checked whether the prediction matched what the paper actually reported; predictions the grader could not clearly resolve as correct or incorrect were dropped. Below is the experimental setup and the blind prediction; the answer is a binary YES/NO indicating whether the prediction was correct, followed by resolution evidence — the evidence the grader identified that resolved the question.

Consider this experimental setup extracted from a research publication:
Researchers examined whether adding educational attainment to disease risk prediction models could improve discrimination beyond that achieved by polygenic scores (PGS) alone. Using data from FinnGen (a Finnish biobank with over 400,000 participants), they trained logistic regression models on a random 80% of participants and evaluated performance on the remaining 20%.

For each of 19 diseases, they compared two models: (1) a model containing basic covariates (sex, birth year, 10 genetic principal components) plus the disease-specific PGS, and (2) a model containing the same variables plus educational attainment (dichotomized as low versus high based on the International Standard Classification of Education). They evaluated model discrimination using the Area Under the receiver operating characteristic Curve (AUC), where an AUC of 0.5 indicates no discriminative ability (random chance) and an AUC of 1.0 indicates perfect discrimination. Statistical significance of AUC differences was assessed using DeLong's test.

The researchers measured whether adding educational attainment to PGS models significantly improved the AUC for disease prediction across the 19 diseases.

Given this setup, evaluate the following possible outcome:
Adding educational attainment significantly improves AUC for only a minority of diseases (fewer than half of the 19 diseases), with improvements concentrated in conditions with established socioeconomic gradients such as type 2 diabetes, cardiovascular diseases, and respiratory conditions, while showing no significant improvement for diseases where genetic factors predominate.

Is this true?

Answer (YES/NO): NO